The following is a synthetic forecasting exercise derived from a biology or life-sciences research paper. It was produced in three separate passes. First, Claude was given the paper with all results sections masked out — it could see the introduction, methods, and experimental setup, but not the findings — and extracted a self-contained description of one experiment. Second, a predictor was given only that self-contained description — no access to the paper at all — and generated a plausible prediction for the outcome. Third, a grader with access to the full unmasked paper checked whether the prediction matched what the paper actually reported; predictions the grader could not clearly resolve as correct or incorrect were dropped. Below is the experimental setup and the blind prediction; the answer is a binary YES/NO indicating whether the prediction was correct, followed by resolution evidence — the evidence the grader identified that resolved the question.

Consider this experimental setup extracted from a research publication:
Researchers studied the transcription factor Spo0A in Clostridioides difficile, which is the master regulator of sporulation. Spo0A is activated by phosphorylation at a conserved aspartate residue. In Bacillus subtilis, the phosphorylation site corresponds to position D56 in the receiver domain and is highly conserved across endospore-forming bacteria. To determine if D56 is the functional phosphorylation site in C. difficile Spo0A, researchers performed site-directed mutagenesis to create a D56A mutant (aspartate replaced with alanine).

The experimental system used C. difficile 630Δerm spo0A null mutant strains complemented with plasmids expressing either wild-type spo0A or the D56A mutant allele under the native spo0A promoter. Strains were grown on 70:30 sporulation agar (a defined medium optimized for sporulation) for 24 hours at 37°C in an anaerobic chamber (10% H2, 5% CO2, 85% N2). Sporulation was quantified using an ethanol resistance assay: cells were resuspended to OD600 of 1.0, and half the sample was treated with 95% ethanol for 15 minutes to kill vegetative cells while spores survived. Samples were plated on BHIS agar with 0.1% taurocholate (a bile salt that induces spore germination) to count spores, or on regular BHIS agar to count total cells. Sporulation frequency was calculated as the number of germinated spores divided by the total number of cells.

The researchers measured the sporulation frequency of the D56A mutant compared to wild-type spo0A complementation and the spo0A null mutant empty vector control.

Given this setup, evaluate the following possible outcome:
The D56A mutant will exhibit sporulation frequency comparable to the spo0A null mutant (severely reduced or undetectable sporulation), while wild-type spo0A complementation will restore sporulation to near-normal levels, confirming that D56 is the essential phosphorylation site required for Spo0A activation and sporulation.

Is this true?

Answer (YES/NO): NO